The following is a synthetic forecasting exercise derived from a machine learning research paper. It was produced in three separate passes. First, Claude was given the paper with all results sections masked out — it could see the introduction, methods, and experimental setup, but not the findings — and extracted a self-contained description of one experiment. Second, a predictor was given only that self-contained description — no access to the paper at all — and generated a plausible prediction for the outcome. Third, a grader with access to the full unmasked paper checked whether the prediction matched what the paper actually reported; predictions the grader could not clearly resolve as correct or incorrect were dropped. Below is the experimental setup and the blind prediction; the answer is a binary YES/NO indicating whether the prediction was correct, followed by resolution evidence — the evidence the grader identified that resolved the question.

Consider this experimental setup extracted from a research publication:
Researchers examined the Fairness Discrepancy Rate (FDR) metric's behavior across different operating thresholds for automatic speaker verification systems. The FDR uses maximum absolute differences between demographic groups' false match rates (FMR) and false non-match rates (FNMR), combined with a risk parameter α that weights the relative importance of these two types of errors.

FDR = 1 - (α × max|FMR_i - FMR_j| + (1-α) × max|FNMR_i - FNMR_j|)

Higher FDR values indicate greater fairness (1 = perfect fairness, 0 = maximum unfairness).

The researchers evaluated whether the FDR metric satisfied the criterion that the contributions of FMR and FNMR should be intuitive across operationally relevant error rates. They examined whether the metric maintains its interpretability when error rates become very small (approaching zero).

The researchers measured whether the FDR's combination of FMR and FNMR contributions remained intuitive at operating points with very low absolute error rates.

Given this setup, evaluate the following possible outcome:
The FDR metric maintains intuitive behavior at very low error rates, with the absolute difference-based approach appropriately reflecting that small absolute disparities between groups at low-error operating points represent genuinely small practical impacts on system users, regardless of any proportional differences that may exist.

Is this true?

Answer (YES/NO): NO